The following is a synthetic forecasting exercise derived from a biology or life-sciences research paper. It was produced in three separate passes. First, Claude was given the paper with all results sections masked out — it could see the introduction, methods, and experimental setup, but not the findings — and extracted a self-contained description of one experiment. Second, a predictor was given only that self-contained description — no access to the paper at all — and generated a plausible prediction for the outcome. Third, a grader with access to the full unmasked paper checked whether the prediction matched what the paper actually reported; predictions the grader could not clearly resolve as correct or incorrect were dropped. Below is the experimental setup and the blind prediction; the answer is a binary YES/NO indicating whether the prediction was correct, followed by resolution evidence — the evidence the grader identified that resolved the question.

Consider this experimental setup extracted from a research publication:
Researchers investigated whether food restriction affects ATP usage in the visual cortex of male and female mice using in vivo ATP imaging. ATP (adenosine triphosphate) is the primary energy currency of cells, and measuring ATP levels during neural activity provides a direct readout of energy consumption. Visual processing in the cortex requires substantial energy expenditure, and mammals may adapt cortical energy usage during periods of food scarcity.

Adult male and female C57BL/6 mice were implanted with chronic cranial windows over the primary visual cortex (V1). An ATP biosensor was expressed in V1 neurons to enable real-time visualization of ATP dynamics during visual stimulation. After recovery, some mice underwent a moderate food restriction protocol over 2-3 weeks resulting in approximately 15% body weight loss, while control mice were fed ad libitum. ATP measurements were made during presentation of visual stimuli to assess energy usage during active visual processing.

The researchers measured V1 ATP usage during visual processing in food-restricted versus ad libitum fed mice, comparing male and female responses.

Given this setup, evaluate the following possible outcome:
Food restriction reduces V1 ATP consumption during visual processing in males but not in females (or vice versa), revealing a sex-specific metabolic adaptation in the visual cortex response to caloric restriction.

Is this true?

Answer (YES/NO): YES